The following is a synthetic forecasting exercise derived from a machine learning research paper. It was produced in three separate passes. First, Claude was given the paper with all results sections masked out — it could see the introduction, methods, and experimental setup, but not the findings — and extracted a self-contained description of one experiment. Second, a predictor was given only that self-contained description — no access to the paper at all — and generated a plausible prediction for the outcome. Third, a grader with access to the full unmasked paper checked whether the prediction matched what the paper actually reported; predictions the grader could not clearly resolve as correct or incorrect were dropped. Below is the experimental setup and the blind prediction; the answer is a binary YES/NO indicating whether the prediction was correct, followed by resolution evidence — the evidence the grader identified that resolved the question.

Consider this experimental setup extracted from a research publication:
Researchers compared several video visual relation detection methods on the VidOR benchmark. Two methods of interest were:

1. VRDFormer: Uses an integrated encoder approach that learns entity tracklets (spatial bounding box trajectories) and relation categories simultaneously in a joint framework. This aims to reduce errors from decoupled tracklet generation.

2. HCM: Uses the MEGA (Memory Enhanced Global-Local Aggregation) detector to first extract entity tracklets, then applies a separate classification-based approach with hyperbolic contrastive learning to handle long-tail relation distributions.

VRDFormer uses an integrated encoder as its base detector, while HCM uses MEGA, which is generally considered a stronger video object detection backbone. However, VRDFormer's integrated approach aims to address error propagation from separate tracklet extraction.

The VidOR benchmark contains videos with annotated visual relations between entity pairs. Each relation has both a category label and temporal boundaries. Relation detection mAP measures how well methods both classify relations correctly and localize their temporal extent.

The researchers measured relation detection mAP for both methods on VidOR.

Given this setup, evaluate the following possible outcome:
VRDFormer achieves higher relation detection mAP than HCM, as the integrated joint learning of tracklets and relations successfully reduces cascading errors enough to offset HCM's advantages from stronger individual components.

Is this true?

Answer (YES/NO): YES